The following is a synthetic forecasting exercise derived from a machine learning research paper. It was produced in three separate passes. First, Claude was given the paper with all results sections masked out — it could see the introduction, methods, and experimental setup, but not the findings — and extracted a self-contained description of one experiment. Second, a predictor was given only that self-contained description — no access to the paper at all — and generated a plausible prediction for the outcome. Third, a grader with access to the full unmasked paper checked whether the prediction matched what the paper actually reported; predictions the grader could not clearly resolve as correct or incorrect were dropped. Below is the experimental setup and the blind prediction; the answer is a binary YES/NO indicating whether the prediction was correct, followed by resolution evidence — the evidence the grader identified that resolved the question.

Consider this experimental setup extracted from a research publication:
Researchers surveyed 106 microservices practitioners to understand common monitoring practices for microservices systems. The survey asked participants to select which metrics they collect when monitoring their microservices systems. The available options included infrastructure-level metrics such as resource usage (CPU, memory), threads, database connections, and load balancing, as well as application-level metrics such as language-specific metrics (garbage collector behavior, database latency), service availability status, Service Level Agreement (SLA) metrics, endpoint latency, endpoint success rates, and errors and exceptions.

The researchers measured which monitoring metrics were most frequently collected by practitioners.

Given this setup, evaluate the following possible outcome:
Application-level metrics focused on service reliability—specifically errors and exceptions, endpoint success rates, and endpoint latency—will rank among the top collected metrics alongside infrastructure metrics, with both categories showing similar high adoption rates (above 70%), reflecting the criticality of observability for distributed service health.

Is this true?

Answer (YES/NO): NO